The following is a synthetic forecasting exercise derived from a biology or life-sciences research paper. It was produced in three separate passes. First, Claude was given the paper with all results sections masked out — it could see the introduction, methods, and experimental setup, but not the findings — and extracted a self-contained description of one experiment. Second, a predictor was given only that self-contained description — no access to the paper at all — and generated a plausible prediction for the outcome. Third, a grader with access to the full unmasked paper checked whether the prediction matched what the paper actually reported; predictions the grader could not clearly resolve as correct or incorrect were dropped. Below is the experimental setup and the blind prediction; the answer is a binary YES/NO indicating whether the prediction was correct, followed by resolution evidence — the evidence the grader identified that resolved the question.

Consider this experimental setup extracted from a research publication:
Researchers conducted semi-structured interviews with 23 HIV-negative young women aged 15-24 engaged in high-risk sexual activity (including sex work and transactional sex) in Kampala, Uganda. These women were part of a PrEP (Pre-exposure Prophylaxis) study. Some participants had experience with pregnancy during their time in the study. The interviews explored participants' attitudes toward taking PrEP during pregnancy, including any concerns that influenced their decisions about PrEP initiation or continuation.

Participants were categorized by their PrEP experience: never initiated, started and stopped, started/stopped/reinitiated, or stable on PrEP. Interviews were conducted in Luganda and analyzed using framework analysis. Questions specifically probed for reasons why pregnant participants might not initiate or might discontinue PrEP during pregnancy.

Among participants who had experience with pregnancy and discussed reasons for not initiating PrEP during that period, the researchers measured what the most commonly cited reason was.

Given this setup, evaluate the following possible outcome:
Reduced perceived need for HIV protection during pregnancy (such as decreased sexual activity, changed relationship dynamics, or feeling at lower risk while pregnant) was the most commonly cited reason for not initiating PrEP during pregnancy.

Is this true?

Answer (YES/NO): NO